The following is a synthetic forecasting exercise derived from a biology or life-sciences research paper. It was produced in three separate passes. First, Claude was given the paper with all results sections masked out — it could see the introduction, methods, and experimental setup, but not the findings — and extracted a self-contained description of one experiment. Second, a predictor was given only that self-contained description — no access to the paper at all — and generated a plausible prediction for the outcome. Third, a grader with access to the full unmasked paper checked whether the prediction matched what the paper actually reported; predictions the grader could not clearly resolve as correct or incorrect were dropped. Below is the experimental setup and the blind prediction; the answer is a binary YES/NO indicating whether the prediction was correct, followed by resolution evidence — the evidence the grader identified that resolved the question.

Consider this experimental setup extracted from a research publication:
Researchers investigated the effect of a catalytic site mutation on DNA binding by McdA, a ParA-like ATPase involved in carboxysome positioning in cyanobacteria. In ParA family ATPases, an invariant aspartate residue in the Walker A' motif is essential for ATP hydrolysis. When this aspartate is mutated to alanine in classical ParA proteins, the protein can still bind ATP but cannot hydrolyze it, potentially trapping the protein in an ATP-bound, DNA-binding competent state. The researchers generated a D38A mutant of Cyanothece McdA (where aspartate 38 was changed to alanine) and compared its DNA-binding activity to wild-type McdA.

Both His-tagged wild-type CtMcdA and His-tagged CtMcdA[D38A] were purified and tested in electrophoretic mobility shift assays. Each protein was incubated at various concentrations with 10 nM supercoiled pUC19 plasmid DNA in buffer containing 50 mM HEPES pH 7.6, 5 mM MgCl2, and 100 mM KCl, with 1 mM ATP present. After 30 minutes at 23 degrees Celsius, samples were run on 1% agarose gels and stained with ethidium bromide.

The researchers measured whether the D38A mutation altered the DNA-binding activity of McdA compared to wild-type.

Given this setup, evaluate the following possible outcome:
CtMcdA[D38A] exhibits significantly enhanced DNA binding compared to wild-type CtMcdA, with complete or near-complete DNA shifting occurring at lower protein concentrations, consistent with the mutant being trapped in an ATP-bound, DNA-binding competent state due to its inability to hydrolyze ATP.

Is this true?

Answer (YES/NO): NO